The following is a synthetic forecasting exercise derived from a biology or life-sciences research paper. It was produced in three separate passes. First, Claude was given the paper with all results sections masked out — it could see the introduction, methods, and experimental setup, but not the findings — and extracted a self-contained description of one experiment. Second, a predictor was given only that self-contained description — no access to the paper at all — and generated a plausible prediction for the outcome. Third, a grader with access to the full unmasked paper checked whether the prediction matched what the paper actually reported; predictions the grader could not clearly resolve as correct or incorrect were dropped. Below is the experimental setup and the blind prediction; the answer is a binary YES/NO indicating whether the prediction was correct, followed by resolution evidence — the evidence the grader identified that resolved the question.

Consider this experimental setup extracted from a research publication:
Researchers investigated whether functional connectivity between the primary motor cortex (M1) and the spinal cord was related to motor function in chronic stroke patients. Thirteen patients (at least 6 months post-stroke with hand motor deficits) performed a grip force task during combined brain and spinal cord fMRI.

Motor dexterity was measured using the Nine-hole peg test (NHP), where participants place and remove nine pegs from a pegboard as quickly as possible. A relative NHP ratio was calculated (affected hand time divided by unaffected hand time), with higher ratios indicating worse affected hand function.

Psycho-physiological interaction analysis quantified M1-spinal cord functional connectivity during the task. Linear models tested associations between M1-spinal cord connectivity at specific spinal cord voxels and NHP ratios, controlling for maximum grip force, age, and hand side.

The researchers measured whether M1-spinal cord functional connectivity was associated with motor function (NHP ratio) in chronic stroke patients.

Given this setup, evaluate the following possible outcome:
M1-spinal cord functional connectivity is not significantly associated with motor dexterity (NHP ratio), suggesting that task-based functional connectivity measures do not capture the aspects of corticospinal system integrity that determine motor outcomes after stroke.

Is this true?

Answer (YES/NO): NO